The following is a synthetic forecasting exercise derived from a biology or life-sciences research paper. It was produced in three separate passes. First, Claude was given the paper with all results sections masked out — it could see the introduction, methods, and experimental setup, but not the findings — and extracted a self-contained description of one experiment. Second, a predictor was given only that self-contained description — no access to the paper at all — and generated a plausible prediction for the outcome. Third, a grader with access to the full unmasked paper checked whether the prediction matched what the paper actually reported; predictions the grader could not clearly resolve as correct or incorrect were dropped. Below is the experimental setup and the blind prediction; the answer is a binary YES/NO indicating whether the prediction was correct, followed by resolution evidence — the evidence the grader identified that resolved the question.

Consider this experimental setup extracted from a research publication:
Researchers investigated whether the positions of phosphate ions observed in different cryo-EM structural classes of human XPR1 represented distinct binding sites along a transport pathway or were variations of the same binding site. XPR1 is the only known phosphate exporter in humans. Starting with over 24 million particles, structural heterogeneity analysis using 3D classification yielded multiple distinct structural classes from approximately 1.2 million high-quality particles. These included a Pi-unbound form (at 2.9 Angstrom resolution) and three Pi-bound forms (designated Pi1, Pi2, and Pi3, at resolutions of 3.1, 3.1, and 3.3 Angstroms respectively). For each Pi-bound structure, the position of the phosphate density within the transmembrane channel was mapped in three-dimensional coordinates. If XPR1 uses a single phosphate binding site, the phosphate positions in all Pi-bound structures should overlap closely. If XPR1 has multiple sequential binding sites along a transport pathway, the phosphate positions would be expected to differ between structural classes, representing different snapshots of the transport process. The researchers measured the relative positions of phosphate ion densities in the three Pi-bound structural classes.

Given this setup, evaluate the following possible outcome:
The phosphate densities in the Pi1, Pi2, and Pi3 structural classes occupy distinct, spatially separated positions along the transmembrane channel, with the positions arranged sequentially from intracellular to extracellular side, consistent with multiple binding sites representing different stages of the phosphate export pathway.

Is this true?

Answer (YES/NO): YES